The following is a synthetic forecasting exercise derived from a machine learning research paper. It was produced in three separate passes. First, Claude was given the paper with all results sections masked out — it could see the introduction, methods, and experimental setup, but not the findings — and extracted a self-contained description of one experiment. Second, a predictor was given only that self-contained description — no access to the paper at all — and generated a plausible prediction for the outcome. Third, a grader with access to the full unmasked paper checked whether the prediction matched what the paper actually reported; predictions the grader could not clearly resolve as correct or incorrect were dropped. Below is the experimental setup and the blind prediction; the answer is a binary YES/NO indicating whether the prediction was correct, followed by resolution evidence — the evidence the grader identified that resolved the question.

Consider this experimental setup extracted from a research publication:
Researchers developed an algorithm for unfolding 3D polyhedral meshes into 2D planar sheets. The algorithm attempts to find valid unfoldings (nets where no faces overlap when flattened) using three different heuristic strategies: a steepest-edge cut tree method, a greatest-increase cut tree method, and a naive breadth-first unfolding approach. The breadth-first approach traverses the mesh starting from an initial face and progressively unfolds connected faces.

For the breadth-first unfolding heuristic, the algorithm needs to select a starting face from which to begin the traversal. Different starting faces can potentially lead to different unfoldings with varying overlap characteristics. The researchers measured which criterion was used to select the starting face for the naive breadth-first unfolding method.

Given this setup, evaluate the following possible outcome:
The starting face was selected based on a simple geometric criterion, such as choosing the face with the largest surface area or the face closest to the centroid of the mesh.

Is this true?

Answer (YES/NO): YES